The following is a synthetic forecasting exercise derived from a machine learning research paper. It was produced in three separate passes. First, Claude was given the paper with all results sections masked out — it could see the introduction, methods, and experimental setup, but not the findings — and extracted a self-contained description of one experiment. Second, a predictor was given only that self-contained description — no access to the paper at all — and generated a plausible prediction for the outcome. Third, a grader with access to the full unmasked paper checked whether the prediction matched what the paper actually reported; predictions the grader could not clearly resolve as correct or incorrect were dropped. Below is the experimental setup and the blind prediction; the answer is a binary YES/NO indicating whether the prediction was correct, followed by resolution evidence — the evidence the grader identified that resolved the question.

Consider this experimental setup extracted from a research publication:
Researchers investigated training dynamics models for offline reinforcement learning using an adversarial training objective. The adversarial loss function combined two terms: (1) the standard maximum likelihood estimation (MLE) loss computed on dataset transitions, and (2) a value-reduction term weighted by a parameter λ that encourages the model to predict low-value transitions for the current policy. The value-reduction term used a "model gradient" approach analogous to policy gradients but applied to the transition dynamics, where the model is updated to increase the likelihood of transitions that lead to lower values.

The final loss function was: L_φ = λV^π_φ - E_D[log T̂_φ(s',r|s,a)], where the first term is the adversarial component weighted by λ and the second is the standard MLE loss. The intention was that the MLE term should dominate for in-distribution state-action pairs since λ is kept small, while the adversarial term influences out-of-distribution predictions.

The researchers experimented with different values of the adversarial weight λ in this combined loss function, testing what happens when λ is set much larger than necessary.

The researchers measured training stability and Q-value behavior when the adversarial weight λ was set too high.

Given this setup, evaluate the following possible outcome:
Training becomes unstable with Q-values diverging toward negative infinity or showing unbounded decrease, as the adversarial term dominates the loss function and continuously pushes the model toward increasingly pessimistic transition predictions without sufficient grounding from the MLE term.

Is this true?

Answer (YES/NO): YES